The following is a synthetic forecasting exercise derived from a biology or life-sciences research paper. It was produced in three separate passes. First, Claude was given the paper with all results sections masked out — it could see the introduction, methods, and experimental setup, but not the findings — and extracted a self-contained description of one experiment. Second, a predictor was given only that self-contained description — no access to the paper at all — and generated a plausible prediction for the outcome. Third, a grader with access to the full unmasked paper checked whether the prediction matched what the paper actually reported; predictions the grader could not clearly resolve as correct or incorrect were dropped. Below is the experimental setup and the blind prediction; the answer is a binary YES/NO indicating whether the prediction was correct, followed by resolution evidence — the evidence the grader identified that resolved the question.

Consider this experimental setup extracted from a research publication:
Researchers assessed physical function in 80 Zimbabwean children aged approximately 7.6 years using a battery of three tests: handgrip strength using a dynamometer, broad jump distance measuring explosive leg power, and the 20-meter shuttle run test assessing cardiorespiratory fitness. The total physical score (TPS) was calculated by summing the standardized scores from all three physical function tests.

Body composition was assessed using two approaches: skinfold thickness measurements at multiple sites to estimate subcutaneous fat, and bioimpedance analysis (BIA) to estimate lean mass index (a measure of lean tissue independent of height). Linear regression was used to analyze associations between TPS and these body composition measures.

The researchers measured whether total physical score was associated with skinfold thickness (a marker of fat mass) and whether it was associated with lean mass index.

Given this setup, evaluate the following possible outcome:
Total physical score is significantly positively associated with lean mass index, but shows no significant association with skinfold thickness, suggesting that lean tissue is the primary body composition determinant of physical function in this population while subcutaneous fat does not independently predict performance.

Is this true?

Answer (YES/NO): YES